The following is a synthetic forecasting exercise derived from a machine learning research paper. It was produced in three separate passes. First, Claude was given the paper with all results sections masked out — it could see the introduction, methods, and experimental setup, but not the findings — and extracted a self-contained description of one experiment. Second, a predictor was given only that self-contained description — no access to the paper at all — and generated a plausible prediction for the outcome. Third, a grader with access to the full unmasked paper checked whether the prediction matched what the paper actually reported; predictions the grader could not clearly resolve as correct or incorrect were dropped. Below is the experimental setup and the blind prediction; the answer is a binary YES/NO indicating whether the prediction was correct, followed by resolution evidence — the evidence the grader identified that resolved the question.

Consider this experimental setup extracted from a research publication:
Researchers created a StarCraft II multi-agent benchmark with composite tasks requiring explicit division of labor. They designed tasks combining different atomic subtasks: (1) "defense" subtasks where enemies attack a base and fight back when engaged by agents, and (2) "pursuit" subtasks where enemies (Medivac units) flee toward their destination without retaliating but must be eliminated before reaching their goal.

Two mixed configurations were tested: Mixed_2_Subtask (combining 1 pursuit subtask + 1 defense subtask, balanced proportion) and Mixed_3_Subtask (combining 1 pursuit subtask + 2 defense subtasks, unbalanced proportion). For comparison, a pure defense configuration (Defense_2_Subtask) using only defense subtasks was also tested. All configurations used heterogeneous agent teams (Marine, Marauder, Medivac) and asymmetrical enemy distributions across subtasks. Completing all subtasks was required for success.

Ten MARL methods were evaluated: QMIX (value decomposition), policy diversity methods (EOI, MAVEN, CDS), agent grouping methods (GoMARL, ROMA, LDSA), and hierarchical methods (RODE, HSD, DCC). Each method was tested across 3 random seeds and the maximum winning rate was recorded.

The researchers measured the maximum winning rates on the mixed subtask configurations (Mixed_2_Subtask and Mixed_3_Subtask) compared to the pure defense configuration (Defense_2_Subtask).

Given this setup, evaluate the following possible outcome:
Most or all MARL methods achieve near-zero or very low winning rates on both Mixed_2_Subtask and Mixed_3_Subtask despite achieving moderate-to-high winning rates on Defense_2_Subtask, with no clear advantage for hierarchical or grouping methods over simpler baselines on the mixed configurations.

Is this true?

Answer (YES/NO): YES